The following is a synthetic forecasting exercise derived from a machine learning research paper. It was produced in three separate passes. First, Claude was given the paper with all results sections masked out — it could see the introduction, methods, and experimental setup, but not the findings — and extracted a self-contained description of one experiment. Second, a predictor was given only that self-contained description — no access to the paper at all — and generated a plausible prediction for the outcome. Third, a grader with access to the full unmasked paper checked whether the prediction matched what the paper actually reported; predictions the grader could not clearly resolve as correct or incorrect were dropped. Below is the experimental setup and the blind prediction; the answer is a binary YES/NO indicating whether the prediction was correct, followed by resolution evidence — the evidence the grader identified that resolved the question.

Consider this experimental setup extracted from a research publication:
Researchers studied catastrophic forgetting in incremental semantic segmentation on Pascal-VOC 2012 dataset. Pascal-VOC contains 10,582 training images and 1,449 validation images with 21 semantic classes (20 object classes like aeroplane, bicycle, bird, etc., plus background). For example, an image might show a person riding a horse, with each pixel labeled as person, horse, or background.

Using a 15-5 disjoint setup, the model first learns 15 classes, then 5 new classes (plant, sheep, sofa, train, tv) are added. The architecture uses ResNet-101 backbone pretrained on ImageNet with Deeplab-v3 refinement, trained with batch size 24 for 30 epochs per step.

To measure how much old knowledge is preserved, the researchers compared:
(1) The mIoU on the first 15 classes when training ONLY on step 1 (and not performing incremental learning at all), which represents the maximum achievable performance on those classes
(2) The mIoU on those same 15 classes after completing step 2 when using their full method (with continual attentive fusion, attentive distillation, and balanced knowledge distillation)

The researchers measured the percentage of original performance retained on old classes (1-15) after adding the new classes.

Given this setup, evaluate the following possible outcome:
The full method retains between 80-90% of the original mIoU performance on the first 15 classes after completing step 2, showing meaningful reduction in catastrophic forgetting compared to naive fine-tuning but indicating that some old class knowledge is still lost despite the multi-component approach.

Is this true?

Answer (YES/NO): NO